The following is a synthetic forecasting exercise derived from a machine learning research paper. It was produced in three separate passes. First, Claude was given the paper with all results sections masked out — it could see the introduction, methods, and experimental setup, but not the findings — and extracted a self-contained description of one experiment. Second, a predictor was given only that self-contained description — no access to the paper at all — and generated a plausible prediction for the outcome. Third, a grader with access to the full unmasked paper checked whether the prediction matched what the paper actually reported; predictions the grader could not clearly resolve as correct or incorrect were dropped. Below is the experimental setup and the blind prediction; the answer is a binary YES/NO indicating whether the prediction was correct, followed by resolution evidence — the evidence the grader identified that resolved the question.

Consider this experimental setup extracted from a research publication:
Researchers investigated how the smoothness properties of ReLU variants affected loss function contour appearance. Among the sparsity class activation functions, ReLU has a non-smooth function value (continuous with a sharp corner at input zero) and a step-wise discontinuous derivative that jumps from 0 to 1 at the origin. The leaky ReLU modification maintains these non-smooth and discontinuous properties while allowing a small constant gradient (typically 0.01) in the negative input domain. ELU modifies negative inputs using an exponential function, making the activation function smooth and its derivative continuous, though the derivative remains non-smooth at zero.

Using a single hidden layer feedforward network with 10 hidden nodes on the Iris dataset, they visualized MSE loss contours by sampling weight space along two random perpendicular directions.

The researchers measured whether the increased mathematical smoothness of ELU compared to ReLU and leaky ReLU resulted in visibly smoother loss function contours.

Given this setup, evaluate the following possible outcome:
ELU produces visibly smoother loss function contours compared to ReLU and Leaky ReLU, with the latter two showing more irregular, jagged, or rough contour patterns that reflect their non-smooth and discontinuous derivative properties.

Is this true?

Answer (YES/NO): YES